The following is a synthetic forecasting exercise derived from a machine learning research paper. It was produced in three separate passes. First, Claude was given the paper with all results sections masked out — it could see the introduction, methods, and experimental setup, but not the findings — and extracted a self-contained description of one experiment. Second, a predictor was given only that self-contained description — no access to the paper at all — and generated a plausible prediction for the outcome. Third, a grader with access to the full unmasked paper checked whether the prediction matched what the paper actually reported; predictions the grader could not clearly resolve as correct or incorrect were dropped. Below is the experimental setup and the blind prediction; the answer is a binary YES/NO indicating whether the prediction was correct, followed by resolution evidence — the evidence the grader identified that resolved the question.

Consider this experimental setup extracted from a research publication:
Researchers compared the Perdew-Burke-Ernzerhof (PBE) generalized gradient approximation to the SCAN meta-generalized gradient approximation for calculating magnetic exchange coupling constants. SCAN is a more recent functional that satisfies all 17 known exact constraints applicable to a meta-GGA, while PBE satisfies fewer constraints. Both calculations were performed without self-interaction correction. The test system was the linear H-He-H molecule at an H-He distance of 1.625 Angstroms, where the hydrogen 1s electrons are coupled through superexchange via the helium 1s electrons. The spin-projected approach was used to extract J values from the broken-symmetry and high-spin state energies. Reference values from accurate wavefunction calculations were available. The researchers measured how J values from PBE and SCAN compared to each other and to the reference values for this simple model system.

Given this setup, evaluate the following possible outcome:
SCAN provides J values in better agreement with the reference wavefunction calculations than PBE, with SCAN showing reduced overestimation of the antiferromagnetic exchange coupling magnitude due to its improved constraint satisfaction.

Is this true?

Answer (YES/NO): NO